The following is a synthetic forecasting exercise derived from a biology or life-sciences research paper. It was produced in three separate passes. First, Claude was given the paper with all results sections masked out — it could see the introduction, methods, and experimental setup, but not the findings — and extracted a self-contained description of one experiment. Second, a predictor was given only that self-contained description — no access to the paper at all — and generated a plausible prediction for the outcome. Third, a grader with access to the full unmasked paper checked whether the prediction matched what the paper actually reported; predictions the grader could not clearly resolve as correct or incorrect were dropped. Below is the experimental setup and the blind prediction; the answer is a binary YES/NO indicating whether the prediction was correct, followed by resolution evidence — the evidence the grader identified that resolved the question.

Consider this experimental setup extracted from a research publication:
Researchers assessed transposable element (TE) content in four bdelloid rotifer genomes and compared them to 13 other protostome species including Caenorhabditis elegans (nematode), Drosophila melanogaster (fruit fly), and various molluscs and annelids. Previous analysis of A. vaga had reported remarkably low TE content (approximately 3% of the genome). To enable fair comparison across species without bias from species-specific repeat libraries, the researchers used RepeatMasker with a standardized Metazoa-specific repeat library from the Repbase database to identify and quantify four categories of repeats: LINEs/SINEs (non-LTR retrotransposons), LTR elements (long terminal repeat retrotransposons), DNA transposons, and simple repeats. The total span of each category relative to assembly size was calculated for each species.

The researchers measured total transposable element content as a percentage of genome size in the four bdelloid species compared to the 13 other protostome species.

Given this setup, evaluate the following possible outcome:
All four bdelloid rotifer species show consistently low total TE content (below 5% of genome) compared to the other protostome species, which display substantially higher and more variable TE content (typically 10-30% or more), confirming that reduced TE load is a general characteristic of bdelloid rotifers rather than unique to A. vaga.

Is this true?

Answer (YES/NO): NO